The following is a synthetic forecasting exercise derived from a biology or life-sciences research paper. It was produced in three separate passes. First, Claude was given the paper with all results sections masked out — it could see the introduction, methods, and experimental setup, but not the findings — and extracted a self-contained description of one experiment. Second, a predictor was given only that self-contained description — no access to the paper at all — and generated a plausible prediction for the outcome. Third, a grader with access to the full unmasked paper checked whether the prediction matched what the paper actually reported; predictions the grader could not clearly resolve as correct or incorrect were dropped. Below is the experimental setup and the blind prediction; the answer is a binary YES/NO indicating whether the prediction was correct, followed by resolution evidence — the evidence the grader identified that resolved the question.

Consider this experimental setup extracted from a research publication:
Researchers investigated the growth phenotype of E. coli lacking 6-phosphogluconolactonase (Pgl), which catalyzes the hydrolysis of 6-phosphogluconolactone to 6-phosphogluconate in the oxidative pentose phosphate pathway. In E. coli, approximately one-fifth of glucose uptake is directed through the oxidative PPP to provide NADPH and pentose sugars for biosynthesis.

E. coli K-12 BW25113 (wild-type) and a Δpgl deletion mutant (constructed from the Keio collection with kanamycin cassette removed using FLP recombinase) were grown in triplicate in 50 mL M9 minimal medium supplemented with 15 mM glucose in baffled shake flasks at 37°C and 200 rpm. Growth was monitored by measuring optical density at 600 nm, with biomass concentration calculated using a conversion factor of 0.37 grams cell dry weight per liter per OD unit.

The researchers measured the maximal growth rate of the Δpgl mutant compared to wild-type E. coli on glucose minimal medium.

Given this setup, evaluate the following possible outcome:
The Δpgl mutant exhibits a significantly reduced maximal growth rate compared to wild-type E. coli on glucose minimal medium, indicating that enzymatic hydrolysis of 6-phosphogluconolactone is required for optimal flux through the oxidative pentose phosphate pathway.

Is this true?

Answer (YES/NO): YES